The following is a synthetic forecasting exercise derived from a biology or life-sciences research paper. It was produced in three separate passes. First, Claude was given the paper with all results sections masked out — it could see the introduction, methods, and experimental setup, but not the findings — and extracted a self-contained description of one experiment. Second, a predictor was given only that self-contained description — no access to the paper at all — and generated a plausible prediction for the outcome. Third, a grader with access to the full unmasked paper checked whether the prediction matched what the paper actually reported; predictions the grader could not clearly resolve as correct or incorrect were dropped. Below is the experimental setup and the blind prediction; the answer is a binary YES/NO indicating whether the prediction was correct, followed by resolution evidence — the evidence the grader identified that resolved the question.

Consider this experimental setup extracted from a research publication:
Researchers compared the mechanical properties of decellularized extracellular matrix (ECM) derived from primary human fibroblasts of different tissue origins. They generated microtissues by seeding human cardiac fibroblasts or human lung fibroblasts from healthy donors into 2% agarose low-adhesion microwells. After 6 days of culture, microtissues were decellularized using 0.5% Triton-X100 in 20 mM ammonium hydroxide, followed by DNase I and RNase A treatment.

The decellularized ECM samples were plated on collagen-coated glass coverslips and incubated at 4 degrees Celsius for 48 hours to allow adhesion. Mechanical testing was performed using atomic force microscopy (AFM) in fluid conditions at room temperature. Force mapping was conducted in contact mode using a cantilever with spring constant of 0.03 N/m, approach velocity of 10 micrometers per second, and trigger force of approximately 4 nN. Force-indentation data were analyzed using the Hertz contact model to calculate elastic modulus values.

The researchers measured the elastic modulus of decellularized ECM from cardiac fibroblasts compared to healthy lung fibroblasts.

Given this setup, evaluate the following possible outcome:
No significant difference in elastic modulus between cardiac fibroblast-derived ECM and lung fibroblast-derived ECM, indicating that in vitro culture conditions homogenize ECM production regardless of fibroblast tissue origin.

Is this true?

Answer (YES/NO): NO